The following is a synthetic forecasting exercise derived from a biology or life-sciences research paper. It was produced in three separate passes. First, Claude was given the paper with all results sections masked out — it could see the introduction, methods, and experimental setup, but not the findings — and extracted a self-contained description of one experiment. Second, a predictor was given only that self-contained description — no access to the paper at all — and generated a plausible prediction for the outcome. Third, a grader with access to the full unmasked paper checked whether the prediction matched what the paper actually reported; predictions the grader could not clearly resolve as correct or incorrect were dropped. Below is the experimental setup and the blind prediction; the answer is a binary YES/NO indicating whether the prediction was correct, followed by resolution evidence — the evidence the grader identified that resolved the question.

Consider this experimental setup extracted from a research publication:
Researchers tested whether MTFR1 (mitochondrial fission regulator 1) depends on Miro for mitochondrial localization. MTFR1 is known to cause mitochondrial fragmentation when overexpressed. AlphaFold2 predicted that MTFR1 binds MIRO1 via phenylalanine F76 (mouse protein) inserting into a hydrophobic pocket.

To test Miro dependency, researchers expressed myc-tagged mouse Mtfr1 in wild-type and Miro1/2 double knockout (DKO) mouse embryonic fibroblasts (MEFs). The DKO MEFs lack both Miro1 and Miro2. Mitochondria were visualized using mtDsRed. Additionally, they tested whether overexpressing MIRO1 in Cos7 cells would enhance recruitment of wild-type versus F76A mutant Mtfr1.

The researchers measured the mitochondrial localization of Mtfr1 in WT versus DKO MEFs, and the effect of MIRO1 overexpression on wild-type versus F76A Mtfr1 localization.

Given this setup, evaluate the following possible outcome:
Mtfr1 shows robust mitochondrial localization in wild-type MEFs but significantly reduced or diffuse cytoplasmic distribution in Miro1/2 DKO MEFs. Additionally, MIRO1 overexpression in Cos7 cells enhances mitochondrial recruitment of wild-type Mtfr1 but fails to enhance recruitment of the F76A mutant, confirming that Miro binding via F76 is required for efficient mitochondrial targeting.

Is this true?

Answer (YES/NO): NO